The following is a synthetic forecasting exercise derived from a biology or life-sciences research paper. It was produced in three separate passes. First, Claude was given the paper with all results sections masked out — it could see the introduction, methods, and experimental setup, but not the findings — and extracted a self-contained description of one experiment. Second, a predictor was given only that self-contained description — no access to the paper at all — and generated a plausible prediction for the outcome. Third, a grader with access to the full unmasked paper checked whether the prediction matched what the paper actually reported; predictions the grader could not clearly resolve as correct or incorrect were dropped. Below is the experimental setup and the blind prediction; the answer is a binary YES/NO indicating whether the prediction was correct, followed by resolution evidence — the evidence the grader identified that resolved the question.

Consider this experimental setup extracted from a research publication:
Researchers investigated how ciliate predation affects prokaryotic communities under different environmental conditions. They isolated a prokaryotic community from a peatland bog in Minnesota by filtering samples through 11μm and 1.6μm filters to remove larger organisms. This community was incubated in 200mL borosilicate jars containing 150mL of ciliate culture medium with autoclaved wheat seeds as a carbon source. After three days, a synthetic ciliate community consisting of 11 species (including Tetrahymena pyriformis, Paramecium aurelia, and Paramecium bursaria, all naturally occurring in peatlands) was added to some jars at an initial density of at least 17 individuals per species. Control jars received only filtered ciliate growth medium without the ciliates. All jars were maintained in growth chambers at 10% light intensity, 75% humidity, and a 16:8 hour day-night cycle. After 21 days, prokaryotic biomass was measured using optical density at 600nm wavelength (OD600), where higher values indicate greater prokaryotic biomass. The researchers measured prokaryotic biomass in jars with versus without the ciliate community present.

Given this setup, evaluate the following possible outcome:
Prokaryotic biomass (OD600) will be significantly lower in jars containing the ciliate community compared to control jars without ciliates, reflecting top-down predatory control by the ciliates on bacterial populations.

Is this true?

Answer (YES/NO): NO